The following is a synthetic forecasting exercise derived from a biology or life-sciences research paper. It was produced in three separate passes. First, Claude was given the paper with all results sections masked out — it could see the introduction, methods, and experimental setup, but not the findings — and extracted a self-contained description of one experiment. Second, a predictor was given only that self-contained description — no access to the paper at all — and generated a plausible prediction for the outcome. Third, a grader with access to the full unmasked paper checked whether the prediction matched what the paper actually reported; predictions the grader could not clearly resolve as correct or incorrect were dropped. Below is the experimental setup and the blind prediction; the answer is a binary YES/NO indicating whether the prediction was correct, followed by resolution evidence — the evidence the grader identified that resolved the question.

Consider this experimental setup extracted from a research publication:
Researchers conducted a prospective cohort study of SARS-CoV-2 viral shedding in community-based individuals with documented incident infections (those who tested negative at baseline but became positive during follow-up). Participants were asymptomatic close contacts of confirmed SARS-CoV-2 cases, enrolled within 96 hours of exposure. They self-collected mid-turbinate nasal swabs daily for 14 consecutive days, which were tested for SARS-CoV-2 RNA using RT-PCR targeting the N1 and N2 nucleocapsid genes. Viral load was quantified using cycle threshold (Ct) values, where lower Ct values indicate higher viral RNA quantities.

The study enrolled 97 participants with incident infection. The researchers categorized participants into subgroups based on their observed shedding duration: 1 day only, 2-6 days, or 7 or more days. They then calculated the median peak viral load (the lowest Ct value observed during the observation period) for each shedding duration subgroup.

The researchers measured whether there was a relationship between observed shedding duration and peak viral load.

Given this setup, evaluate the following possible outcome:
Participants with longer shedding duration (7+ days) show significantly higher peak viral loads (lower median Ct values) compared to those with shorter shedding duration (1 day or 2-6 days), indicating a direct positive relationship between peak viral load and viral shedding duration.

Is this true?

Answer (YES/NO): YES